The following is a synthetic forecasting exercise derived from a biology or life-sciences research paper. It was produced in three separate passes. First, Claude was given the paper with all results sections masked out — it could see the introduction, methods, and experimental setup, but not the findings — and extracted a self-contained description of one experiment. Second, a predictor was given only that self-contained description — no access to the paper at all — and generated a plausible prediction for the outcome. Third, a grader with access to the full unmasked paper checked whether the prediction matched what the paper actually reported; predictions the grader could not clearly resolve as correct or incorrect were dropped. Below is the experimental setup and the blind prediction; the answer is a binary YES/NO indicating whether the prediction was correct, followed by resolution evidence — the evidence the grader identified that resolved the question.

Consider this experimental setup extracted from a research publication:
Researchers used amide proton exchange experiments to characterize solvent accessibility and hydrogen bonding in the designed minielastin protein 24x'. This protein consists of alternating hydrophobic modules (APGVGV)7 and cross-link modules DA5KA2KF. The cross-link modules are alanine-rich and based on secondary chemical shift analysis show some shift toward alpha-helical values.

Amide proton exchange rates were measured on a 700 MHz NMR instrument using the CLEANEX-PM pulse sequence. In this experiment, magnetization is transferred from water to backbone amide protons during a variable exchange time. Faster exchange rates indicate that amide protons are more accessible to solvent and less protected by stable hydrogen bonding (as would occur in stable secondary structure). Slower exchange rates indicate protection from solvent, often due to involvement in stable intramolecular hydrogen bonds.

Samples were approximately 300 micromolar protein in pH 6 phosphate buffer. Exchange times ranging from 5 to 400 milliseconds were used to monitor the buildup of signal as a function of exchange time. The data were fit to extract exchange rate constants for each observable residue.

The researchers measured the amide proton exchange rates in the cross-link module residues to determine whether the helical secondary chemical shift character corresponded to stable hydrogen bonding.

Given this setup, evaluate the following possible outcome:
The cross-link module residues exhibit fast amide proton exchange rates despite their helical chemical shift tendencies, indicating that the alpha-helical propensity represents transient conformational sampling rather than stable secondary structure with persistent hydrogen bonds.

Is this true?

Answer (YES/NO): YES